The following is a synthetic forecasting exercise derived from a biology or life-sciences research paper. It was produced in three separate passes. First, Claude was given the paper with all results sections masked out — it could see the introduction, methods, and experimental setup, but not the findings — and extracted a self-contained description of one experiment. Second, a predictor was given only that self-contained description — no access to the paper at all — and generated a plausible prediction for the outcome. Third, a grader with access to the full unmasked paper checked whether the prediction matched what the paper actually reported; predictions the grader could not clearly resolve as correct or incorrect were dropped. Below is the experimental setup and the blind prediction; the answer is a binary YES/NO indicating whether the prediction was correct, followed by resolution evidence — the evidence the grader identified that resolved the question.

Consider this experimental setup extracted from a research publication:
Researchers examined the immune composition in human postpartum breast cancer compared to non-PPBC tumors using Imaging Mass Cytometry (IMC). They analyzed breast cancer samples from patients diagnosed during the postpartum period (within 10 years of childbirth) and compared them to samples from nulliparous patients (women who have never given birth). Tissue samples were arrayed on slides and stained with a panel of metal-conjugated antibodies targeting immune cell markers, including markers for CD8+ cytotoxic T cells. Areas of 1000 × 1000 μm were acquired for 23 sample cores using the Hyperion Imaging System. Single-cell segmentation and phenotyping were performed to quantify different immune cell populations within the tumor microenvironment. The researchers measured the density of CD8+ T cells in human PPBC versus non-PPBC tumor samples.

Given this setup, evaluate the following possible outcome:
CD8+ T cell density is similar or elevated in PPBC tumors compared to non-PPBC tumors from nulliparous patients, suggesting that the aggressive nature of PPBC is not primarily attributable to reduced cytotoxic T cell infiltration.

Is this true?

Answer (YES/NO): YES